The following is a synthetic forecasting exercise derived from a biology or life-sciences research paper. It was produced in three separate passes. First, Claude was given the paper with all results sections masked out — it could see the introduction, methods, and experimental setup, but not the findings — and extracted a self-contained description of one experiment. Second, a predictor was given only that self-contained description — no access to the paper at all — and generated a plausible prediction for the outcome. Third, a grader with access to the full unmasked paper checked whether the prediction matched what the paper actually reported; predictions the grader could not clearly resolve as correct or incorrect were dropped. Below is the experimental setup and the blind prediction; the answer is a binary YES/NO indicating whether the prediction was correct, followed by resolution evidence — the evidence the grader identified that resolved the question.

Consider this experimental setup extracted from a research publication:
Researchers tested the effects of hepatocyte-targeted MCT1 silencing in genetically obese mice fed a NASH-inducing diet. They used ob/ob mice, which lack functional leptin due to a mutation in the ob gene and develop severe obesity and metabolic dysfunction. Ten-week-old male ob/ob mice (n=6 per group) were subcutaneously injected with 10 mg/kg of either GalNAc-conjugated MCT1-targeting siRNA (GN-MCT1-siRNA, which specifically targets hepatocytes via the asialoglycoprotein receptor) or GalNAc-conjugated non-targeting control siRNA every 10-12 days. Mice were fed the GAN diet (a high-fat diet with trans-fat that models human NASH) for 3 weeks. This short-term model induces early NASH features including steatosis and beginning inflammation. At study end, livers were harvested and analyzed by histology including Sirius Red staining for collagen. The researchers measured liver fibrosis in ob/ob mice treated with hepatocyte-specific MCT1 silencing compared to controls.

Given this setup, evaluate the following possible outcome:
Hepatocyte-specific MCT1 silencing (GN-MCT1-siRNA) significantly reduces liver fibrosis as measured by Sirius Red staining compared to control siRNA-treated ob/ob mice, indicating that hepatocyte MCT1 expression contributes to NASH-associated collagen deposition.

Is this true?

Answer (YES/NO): NO